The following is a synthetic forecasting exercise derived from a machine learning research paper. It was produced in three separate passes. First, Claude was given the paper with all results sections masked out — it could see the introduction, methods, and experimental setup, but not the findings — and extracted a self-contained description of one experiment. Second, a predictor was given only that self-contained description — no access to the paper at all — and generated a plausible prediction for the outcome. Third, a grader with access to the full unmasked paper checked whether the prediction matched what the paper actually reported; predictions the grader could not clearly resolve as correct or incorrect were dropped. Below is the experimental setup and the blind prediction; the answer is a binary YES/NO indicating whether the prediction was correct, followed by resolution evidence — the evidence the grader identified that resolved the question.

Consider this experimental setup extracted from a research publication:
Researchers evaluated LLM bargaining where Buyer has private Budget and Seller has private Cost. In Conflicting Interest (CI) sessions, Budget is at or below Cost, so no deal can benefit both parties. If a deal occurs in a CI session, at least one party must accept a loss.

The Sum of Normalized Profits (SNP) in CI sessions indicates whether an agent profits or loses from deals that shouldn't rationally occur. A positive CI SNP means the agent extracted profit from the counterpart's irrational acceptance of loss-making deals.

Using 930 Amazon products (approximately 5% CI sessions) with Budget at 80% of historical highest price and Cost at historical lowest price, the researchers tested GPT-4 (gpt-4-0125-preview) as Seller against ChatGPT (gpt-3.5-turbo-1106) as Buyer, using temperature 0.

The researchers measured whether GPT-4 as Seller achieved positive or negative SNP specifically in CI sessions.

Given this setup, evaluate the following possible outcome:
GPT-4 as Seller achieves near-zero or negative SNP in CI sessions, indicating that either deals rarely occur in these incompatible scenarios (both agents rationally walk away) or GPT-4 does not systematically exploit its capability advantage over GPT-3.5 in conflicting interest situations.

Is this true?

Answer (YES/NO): NO